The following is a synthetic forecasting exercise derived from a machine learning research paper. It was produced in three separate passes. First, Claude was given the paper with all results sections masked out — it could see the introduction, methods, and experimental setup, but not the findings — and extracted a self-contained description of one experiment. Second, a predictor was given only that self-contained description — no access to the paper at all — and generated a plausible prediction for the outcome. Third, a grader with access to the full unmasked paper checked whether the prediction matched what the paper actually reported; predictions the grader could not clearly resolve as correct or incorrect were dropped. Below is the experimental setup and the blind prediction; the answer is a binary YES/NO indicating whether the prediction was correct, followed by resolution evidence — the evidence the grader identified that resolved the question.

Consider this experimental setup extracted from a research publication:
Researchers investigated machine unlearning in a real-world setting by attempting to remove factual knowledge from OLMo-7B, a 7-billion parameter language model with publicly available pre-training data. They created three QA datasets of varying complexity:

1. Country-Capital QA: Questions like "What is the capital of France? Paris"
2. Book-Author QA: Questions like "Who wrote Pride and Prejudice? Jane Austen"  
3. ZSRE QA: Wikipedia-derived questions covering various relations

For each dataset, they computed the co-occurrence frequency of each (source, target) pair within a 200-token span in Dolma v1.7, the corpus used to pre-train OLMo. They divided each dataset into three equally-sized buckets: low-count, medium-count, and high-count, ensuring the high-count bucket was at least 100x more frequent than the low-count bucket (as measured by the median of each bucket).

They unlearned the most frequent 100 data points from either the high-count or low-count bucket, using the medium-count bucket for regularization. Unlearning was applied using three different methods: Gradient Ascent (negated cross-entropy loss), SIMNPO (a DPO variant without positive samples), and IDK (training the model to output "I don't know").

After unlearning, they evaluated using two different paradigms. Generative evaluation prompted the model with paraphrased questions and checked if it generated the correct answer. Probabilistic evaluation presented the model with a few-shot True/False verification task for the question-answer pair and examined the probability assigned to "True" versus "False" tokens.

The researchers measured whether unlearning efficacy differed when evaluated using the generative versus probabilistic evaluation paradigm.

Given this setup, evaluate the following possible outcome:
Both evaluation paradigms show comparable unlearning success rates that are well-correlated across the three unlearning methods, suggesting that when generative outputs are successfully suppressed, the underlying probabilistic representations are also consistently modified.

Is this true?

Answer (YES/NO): NO